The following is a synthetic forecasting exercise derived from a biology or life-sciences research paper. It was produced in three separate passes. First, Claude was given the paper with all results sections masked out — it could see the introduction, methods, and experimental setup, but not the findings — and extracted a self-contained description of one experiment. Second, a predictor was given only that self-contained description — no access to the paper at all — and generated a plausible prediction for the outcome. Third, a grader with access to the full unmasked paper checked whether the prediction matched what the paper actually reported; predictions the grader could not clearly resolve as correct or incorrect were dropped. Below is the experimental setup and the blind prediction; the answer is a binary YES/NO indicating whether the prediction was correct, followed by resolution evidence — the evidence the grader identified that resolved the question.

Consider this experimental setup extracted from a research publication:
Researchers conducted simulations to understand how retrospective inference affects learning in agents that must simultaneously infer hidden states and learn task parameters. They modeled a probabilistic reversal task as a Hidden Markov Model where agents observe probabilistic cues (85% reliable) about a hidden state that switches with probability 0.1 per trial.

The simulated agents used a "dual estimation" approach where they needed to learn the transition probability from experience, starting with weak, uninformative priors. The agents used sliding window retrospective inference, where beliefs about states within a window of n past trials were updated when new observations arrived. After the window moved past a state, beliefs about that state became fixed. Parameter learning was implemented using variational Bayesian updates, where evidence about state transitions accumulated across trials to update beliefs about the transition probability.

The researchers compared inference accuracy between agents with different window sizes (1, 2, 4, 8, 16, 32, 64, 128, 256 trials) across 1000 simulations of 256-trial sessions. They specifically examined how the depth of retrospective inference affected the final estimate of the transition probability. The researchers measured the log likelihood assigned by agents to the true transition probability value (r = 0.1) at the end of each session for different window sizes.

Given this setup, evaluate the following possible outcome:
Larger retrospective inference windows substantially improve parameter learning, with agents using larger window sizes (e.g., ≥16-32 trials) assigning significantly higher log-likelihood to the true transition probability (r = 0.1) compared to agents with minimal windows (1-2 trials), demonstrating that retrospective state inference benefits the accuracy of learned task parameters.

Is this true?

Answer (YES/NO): YES